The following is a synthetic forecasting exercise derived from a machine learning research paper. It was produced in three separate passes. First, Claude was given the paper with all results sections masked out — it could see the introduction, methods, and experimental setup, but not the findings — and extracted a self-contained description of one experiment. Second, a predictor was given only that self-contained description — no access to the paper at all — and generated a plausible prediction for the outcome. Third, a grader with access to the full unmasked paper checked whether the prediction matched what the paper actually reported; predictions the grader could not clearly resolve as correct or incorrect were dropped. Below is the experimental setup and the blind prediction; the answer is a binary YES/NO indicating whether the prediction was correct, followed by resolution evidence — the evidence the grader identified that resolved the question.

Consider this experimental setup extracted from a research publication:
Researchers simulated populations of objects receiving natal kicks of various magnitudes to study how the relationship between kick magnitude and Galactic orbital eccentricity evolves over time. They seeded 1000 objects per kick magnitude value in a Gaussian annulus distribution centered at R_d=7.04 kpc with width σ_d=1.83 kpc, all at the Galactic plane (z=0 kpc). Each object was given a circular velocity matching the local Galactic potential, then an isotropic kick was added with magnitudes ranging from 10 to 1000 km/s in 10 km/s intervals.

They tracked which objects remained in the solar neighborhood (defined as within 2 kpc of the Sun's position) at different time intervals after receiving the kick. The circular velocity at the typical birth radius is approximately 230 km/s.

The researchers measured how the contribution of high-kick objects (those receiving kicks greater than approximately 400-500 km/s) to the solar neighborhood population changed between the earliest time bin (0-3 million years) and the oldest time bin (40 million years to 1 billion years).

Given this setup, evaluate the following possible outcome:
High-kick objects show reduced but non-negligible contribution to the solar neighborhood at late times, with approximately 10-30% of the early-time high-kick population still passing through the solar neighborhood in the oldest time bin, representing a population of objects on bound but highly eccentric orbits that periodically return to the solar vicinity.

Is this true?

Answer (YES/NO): NO